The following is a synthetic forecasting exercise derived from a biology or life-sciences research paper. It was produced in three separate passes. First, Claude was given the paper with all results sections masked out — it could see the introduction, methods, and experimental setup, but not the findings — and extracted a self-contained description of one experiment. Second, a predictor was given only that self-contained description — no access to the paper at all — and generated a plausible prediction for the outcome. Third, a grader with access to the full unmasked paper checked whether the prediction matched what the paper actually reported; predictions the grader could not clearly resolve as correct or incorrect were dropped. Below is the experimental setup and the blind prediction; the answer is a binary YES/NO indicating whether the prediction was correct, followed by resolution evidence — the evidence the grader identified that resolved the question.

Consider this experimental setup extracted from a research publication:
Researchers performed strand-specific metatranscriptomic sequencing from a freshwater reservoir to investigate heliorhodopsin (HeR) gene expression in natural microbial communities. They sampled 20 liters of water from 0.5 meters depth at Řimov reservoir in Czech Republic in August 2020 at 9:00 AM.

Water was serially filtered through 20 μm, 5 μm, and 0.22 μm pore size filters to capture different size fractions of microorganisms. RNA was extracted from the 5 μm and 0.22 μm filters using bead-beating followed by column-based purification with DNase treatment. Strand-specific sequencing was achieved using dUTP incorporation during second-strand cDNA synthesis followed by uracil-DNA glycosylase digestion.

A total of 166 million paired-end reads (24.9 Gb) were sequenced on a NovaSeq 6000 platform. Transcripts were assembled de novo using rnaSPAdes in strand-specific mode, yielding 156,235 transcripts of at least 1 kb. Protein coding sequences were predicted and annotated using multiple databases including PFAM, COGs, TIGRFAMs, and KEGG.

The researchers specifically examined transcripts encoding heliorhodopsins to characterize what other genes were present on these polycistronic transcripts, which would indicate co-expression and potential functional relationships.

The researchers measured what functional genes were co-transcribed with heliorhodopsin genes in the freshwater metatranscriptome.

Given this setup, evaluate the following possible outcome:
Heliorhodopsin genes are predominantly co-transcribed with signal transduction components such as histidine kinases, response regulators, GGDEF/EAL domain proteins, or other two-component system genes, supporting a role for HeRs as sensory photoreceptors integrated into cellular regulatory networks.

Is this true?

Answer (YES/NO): NO